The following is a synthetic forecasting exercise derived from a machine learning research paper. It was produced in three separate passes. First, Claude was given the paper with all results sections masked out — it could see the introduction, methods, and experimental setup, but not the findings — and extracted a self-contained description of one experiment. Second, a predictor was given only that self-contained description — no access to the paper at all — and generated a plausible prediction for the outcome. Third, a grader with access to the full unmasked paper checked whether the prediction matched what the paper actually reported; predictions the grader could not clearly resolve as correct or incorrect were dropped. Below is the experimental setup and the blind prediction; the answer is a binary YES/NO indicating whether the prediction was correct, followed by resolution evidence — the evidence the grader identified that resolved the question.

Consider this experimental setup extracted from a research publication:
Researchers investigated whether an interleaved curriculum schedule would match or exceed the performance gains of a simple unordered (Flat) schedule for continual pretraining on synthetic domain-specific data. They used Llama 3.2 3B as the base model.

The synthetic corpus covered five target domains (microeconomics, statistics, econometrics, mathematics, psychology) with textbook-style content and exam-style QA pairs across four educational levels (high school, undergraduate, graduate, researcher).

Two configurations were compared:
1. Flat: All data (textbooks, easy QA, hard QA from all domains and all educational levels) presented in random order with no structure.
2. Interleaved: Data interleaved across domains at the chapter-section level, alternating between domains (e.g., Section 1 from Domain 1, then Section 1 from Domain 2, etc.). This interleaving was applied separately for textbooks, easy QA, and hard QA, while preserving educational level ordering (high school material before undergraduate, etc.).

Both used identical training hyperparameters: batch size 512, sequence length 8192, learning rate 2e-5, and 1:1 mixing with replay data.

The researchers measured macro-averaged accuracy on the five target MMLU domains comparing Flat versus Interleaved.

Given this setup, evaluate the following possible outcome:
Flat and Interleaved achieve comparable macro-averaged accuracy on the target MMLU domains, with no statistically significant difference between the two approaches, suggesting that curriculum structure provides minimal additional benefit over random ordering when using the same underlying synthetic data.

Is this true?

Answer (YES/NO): NO